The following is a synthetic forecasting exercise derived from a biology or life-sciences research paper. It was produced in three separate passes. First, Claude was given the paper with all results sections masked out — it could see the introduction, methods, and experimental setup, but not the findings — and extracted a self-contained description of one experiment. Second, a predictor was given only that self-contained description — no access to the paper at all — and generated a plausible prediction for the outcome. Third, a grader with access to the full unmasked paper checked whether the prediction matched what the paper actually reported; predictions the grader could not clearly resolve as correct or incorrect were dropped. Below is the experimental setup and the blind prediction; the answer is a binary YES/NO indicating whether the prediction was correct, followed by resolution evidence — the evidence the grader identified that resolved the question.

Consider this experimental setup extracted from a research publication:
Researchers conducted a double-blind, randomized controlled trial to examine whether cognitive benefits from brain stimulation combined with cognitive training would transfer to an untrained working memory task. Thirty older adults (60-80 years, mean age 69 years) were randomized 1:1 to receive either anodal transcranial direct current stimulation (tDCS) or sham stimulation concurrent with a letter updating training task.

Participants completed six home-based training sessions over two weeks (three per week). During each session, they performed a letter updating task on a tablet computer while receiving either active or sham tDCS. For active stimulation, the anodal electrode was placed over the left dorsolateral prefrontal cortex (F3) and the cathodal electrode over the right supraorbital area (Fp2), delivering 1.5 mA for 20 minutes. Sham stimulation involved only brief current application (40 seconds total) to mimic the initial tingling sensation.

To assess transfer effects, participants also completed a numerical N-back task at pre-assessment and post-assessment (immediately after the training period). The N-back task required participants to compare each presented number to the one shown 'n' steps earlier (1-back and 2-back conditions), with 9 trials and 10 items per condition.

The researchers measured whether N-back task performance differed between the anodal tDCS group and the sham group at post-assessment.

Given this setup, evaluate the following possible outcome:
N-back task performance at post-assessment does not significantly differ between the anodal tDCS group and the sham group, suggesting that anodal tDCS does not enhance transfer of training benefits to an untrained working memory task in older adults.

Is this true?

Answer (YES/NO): YES